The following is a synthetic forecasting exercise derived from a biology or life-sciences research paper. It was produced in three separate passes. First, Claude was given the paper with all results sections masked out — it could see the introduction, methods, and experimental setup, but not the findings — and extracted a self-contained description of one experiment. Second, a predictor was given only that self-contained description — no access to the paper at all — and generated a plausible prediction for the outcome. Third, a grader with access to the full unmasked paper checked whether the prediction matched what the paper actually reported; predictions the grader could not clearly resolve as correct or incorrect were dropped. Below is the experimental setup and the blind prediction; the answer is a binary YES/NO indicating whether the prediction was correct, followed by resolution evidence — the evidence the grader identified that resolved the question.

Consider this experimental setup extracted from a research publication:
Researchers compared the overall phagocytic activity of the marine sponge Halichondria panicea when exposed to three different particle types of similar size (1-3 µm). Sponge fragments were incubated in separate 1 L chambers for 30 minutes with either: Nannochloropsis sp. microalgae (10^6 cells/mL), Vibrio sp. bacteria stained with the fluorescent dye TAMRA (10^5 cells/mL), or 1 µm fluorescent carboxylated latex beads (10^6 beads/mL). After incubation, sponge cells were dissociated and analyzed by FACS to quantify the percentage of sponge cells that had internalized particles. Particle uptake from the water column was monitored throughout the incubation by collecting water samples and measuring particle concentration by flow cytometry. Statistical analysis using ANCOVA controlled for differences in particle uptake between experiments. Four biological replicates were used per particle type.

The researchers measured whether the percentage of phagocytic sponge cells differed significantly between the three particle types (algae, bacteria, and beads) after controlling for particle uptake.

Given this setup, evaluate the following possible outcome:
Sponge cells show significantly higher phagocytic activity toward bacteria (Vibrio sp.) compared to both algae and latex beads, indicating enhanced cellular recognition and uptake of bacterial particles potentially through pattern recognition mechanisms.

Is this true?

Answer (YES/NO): NO